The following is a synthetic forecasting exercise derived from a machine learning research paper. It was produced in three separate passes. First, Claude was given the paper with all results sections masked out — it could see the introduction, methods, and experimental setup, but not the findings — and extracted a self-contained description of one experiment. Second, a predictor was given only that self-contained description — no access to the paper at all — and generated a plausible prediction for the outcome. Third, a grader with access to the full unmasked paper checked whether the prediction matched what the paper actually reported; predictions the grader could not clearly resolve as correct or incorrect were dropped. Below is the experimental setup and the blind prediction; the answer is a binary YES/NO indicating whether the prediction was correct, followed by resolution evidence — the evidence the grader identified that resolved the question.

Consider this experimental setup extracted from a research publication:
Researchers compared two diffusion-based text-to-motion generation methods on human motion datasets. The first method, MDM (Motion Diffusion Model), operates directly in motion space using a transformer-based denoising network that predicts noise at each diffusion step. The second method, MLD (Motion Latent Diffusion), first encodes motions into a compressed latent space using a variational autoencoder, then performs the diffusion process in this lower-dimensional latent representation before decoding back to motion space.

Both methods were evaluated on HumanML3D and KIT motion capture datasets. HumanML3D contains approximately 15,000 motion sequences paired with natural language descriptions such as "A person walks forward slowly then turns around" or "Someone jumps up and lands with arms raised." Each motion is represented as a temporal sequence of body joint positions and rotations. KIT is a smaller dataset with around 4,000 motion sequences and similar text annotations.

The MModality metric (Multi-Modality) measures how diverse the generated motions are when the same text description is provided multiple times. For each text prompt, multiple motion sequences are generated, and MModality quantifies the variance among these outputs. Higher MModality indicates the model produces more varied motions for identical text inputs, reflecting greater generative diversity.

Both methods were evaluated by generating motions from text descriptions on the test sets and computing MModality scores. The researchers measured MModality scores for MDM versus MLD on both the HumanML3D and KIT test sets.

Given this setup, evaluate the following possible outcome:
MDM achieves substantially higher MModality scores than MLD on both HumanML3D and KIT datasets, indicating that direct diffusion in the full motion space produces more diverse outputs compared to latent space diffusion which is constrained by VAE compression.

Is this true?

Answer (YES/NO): NO